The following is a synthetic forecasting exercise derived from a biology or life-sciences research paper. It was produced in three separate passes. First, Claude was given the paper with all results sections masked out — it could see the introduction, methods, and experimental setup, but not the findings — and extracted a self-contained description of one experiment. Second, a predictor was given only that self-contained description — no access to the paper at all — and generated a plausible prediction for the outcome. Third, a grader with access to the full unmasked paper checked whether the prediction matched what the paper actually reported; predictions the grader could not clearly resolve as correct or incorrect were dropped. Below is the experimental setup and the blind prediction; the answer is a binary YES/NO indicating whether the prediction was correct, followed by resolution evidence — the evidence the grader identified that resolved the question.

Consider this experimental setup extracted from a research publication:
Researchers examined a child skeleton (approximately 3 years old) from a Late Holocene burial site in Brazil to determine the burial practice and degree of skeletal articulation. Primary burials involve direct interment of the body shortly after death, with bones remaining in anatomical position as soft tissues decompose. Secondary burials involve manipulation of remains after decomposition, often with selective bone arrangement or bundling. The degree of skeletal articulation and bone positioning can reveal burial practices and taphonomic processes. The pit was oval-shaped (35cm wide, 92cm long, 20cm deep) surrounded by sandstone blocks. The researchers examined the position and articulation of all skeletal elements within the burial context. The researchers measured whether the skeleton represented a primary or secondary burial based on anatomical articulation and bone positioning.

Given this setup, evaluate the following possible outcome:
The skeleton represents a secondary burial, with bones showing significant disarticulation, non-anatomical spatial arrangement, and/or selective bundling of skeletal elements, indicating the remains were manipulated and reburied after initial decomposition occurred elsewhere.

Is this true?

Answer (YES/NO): NO